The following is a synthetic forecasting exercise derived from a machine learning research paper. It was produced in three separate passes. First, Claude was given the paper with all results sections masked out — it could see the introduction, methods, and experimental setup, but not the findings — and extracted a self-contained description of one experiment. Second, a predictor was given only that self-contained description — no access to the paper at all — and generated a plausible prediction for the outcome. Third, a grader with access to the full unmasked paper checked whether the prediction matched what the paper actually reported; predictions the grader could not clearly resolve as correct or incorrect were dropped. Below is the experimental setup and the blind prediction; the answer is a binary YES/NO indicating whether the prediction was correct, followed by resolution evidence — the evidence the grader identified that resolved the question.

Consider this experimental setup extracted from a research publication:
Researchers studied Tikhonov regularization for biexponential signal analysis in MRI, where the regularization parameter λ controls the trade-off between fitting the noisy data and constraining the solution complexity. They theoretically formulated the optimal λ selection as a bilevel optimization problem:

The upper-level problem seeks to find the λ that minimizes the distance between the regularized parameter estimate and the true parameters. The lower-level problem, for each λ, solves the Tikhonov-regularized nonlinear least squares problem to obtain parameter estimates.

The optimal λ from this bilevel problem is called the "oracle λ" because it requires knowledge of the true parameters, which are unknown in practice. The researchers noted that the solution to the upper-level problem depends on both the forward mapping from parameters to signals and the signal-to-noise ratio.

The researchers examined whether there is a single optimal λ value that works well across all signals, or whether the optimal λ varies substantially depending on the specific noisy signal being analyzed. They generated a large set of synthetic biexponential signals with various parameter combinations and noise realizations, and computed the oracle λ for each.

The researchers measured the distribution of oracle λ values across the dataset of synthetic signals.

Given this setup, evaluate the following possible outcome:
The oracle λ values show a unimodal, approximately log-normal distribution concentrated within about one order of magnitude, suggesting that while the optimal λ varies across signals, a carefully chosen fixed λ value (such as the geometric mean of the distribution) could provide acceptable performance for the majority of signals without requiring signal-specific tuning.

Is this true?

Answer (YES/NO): NO